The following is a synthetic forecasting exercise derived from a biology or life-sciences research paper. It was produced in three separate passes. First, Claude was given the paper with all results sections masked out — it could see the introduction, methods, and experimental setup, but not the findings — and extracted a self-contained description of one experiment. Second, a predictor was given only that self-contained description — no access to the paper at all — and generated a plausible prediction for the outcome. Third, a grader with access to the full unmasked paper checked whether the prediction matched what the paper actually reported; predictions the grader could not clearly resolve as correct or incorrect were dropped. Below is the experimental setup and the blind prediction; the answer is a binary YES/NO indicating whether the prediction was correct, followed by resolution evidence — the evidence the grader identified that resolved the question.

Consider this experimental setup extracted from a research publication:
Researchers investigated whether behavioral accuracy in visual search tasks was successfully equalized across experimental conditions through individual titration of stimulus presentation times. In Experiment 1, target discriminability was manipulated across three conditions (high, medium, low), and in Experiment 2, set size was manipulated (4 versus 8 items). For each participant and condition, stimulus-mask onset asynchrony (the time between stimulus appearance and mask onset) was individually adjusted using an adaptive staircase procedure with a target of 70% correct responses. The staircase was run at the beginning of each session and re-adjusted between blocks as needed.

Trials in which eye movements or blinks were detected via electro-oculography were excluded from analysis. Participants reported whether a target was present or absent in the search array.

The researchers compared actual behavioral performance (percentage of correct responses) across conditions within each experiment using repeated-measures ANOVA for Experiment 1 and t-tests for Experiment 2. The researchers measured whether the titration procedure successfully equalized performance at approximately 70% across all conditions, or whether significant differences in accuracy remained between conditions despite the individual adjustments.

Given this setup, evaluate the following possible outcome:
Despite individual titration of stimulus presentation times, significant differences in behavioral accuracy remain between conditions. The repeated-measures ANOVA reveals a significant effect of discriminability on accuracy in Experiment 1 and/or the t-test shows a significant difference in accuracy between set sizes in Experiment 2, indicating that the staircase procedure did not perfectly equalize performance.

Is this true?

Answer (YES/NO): YES